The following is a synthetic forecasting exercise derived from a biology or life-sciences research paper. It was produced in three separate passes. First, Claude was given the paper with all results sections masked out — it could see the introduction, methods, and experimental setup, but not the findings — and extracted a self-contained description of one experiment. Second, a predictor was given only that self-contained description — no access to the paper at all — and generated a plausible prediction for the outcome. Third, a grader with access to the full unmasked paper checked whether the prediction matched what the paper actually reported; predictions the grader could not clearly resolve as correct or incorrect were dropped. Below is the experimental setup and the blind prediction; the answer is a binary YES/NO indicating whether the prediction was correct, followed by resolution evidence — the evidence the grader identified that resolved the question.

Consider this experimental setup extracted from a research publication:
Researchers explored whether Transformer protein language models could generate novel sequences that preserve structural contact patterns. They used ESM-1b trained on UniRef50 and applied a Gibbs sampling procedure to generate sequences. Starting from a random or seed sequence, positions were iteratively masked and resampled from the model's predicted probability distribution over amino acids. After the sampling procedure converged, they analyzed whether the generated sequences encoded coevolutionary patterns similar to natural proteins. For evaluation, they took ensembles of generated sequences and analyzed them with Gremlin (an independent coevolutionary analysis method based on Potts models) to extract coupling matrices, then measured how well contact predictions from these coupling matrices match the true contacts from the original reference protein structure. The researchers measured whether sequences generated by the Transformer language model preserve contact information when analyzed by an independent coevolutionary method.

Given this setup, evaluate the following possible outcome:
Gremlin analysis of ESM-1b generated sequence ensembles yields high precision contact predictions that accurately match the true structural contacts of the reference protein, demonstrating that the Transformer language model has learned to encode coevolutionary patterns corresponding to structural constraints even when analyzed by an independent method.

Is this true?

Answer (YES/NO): NO